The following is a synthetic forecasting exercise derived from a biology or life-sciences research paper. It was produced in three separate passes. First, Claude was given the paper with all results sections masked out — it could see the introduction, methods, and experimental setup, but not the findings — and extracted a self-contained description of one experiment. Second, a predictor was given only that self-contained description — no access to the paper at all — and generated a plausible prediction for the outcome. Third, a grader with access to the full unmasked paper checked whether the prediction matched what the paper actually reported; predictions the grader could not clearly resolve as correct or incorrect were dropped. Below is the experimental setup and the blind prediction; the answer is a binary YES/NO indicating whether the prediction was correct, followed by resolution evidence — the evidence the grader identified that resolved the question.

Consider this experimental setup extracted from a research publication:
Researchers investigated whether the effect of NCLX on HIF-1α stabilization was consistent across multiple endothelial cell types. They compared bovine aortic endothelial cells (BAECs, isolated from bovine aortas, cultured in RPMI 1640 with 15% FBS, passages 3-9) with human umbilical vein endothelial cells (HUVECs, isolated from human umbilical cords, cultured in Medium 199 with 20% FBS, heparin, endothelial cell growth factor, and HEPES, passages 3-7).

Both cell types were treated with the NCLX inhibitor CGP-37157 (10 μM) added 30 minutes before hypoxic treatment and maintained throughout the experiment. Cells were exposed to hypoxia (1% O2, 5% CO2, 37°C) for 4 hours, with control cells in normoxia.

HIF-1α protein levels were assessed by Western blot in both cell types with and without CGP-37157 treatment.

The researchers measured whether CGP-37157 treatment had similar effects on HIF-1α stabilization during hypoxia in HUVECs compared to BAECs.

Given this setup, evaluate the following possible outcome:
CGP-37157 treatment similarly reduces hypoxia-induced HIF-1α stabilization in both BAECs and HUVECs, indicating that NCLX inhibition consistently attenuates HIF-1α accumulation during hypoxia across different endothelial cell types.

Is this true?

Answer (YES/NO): YES